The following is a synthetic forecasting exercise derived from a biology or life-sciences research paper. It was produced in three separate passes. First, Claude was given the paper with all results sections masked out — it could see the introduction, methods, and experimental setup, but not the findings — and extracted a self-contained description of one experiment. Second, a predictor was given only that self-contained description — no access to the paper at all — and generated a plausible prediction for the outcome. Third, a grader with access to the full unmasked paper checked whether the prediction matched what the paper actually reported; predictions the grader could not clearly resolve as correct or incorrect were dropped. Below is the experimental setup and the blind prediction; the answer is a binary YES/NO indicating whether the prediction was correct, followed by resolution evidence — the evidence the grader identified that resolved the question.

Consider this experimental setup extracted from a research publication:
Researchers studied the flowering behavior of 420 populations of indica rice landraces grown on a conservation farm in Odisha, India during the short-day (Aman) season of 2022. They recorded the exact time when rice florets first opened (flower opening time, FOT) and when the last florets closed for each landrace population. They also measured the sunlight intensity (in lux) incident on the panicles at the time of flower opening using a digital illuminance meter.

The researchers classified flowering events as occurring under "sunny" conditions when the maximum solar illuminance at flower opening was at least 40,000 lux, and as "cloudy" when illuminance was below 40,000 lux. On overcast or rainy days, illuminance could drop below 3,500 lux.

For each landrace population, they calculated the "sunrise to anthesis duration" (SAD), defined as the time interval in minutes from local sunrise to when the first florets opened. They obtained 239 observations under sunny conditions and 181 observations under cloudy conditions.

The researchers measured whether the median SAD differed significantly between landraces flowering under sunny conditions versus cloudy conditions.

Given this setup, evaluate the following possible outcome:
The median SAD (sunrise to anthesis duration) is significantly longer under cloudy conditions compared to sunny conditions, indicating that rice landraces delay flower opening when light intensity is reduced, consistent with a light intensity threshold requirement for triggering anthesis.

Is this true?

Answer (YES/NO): YES